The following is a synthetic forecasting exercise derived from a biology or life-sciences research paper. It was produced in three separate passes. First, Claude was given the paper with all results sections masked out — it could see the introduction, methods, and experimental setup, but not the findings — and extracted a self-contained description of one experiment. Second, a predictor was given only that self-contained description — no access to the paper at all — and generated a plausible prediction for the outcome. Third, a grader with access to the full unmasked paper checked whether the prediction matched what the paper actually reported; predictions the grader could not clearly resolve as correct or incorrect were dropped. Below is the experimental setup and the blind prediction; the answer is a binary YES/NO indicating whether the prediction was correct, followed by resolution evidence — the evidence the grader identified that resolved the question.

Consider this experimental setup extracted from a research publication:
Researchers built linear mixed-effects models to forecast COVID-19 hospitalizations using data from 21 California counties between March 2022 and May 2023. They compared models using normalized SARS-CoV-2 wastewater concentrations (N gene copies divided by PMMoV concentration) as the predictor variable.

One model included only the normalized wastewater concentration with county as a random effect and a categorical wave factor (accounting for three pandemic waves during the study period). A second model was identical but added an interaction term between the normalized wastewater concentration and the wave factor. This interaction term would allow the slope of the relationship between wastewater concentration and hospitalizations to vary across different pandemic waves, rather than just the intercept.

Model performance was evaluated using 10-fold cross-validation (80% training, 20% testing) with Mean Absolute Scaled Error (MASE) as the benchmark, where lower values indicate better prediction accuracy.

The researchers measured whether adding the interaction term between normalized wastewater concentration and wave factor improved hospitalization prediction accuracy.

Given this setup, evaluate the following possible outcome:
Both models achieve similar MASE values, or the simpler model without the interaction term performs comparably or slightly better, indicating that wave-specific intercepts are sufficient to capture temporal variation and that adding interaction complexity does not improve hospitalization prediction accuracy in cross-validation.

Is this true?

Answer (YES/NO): YES